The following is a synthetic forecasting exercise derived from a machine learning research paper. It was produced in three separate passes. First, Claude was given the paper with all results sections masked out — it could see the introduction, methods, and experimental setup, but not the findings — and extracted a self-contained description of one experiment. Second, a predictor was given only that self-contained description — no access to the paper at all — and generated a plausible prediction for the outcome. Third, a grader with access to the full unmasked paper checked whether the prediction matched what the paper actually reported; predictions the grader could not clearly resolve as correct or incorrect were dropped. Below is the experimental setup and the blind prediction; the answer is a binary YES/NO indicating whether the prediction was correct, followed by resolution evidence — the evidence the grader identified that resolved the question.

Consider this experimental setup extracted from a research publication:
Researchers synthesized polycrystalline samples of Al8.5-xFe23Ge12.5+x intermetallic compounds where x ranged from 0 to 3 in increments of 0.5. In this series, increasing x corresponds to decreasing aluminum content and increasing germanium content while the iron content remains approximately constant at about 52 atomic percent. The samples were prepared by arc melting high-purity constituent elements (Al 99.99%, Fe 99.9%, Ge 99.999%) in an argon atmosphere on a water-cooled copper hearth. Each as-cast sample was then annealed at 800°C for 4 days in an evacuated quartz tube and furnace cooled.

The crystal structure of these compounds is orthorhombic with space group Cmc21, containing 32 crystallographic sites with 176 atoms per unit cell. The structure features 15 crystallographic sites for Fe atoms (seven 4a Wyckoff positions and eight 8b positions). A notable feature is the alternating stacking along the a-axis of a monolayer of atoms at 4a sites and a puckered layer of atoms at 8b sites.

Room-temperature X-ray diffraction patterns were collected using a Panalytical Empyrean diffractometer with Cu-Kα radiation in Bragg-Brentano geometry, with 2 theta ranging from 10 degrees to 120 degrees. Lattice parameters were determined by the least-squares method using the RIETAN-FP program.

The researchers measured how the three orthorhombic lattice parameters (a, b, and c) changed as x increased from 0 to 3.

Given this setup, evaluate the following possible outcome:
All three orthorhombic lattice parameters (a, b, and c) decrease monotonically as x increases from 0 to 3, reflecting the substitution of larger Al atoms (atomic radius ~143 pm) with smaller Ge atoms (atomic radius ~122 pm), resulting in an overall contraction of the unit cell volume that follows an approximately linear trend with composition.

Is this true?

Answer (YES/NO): NO